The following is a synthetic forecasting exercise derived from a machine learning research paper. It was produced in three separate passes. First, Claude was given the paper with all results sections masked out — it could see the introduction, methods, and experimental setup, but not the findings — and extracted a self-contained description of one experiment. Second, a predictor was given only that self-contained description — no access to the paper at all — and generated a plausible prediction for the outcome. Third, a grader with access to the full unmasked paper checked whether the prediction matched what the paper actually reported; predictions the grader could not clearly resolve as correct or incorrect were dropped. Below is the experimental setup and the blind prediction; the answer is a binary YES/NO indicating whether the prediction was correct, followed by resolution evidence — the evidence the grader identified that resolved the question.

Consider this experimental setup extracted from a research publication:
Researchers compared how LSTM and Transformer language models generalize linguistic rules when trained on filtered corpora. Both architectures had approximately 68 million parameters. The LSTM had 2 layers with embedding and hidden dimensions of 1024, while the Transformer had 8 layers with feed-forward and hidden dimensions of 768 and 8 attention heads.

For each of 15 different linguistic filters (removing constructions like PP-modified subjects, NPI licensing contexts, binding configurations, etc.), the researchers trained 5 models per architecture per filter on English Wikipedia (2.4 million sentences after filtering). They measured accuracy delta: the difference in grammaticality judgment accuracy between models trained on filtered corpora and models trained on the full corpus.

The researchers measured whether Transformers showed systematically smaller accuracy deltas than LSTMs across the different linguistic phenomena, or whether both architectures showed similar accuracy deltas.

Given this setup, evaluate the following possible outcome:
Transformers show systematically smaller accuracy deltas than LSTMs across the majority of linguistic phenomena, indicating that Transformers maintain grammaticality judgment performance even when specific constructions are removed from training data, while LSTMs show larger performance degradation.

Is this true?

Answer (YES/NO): NO